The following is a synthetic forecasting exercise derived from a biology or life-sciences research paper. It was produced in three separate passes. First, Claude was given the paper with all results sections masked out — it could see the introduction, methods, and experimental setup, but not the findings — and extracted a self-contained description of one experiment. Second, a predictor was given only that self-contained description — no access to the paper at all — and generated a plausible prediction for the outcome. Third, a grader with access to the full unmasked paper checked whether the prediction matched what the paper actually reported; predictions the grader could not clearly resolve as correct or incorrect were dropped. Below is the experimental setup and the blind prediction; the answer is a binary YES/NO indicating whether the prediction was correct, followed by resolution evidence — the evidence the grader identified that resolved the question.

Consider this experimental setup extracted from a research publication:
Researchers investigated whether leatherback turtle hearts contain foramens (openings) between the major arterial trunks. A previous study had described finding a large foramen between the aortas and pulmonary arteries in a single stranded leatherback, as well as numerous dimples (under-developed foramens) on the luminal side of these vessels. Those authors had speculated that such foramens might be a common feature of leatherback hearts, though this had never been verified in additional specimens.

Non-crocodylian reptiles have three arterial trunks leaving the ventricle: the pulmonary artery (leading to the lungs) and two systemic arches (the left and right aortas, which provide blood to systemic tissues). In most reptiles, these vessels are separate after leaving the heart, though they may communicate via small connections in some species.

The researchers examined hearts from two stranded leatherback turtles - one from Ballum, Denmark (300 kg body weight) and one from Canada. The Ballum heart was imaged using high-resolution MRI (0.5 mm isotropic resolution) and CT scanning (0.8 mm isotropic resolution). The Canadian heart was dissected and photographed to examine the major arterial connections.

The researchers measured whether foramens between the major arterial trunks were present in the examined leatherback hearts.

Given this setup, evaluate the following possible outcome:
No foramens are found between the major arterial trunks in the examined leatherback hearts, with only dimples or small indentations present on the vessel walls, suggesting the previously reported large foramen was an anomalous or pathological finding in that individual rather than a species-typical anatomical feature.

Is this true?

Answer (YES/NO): NO